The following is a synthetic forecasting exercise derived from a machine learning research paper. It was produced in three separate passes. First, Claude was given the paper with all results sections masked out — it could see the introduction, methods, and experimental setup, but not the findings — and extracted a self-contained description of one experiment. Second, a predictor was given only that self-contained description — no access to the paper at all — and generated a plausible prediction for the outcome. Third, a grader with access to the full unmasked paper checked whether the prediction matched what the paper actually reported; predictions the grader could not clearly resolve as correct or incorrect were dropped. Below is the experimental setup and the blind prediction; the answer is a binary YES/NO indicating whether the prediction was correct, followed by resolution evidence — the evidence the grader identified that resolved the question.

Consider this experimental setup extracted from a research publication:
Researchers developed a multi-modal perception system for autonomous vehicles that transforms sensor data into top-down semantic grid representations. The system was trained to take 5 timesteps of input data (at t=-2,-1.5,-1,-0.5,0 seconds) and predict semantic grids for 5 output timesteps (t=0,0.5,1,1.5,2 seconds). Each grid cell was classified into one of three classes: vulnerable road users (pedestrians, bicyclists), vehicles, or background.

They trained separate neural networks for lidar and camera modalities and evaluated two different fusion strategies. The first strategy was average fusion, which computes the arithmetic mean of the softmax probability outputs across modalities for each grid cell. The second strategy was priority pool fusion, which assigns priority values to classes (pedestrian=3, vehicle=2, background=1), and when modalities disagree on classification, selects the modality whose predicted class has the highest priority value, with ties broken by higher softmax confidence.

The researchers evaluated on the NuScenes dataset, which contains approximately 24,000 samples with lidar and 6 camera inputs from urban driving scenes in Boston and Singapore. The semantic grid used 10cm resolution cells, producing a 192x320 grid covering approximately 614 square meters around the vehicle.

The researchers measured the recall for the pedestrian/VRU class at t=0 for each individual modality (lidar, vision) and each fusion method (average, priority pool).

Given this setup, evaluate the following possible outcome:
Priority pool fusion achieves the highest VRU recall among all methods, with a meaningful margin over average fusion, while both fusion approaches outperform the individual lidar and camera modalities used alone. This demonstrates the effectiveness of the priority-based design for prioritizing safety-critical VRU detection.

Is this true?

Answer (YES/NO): NO